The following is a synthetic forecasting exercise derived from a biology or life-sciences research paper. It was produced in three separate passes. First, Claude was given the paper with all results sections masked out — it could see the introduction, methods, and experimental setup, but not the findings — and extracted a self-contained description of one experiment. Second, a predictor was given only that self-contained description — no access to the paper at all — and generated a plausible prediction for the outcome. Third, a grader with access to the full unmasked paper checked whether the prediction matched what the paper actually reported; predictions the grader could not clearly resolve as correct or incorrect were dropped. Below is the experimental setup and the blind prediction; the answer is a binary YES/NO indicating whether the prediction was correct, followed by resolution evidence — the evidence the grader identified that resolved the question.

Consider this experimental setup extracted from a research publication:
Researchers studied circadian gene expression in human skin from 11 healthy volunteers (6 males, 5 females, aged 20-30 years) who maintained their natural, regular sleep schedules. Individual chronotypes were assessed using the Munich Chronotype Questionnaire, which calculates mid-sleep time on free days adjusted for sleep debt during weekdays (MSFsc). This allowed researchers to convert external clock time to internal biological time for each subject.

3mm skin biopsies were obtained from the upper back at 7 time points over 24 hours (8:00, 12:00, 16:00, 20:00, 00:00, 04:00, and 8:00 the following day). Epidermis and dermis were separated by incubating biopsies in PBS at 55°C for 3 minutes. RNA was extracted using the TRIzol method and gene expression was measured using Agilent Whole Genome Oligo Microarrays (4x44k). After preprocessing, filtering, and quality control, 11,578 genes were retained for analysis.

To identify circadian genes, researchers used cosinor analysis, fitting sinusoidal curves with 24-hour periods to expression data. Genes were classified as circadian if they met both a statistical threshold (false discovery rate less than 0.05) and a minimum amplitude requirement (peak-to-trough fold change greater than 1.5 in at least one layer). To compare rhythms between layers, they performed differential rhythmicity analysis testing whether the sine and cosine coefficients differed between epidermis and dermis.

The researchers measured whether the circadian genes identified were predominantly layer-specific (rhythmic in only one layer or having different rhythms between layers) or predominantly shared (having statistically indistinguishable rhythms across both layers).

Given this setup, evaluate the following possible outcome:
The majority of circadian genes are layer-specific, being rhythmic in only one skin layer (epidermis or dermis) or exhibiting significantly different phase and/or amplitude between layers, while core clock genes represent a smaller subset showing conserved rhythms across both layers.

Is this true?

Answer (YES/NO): NO